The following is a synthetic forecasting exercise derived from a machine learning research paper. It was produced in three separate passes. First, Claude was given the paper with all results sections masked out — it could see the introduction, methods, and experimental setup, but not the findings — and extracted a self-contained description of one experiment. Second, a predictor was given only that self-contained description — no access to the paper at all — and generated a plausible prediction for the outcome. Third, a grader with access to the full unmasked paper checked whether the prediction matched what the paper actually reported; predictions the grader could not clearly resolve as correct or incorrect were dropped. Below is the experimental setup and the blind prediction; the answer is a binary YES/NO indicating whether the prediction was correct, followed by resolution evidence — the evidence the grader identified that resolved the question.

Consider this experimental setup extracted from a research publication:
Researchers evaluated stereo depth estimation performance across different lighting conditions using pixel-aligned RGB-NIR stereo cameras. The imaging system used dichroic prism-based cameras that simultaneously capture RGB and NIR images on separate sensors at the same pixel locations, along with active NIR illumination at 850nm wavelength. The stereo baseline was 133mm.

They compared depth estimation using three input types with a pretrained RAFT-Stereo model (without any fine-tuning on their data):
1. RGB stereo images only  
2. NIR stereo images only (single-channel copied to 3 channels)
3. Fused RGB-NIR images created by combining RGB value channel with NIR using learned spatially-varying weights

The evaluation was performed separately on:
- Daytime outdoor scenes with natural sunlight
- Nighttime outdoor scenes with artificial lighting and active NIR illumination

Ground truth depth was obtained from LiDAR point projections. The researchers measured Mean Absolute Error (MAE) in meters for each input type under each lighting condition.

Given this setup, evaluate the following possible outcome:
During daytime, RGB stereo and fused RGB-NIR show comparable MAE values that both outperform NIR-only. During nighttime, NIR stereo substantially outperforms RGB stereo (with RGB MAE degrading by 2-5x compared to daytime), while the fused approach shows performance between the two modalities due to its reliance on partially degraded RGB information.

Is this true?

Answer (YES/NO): NO